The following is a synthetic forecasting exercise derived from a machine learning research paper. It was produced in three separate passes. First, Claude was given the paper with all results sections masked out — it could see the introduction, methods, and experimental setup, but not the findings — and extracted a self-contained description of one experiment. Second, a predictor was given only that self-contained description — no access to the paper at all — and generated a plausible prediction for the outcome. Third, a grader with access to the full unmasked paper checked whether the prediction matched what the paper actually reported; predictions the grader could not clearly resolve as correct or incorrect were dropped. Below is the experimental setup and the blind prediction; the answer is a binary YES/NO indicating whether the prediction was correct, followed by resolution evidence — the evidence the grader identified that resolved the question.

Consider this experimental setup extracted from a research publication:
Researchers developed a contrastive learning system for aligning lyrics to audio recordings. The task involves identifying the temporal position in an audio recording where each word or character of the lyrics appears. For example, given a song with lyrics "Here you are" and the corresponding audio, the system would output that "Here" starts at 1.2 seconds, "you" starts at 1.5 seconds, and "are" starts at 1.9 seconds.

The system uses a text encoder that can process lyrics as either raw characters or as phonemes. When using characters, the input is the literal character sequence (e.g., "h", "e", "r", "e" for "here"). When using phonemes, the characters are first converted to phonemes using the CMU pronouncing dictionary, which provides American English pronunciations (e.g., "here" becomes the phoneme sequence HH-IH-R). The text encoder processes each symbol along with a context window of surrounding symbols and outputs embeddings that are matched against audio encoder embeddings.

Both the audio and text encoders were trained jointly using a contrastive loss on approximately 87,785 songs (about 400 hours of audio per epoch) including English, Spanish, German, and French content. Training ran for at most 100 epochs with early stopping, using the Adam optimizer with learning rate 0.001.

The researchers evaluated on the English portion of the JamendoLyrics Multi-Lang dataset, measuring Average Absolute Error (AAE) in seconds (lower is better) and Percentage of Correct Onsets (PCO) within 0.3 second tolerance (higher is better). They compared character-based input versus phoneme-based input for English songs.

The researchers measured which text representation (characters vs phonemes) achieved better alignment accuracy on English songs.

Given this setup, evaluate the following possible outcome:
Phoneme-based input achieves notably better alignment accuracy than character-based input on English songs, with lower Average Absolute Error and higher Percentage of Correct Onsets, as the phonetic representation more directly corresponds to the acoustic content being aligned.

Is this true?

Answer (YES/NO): NO